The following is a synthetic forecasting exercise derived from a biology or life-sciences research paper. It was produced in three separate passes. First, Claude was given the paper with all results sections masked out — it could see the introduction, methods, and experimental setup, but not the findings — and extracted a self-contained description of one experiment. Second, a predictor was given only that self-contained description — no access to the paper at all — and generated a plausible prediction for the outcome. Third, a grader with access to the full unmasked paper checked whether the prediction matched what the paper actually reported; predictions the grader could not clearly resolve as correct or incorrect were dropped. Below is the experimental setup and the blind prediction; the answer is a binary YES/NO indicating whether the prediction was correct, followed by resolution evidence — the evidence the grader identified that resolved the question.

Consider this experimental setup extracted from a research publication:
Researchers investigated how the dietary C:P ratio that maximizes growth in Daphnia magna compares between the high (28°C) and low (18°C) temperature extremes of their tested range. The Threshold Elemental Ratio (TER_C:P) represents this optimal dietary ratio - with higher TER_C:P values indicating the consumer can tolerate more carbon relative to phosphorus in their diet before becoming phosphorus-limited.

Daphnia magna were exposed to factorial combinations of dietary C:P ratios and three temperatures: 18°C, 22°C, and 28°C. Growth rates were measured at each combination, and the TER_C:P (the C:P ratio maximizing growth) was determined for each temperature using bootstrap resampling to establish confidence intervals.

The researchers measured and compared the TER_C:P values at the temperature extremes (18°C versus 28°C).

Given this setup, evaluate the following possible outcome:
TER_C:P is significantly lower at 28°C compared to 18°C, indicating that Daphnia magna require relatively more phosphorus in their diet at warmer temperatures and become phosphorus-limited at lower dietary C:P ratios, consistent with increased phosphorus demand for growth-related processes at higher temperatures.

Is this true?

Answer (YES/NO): NO